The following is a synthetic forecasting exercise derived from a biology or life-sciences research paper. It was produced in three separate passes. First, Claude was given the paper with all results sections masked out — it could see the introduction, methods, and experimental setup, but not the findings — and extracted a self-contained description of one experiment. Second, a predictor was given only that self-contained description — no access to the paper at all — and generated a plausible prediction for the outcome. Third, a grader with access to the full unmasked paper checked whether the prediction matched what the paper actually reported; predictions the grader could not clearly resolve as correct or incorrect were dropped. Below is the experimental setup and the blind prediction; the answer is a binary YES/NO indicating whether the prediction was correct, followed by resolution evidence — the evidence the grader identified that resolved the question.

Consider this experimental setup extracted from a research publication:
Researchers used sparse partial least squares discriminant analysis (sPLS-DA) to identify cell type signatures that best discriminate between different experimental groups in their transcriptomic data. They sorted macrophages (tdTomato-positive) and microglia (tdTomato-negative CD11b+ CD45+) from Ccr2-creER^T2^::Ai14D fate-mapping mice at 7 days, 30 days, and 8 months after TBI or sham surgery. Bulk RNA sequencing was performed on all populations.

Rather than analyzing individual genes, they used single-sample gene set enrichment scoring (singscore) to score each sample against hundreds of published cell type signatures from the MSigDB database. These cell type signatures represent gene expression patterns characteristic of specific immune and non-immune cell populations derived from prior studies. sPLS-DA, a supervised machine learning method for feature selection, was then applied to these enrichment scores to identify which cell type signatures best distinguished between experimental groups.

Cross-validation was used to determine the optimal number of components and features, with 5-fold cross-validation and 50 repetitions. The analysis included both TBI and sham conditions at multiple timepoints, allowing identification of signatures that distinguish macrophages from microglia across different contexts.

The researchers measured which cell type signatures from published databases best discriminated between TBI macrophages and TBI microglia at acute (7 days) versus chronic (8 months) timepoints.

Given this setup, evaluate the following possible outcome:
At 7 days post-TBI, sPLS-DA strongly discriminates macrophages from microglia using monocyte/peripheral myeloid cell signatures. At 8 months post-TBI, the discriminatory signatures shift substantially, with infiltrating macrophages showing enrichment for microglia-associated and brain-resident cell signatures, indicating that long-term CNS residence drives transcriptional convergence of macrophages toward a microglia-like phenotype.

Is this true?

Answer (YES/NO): NO